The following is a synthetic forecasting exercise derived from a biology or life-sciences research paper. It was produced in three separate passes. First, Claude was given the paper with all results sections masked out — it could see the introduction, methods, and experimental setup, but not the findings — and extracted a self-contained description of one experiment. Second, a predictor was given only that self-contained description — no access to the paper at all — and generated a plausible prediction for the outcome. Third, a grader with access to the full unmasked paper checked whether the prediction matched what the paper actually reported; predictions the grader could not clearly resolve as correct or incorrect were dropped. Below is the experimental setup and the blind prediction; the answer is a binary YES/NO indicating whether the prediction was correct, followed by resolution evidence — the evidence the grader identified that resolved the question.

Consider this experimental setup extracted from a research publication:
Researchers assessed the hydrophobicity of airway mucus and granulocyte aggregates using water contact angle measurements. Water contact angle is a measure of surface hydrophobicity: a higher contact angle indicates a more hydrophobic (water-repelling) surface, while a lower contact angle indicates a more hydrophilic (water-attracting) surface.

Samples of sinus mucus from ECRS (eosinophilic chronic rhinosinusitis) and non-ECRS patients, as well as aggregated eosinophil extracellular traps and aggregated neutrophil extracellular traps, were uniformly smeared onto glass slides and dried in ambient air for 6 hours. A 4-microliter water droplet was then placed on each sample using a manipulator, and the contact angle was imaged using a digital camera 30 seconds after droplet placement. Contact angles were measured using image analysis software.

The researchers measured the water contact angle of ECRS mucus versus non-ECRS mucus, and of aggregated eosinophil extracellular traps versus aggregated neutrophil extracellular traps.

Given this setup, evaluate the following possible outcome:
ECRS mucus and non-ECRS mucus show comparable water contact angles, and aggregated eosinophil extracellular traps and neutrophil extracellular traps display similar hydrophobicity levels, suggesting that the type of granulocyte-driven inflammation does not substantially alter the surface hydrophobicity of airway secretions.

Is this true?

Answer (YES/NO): NO